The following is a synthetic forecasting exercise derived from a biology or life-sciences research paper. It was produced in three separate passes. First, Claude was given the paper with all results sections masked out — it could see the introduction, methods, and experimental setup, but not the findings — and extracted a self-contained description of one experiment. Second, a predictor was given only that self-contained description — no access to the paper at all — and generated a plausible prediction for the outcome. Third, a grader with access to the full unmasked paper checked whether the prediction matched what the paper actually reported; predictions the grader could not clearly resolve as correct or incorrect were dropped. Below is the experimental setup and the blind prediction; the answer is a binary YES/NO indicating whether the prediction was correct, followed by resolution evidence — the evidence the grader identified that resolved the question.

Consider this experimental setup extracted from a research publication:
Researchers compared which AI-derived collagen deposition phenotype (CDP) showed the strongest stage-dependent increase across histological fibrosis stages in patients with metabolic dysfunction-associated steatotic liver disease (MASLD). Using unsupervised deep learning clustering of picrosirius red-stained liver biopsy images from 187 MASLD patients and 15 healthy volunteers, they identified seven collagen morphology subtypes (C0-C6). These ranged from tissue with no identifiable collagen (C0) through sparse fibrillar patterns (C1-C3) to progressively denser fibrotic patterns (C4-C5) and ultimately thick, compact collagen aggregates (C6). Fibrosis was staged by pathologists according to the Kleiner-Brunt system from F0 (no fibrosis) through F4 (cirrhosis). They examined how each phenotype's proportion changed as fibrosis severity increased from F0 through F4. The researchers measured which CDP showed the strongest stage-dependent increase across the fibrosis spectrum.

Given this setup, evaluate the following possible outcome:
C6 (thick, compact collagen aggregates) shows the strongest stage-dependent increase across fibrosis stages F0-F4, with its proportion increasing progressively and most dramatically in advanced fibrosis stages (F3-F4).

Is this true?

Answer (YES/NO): NO